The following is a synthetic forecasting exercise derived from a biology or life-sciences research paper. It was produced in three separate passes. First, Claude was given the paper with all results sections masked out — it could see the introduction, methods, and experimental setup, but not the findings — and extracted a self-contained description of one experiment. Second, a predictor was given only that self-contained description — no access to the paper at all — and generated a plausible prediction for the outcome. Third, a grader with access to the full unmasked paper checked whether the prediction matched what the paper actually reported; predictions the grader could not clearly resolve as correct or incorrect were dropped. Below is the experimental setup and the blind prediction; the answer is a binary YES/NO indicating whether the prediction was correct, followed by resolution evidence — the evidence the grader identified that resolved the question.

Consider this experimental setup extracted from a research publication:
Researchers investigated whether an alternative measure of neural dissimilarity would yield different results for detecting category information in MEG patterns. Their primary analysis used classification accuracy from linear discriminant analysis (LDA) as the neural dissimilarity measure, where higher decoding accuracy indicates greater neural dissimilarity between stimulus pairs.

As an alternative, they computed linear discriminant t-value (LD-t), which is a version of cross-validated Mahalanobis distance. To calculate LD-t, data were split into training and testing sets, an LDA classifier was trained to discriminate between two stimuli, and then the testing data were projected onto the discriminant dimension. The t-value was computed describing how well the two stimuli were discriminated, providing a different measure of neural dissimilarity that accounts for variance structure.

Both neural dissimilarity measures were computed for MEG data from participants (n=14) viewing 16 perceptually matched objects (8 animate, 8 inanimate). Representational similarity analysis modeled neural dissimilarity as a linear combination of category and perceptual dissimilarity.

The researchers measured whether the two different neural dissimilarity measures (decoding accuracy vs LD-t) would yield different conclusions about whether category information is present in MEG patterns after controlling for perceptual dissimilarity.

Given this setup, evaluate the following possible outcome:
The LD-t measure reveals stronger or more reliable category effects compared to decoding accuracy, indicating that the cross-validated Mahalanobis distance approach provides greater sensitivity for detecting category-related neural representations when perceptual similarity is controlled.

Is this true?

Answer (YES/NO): NO